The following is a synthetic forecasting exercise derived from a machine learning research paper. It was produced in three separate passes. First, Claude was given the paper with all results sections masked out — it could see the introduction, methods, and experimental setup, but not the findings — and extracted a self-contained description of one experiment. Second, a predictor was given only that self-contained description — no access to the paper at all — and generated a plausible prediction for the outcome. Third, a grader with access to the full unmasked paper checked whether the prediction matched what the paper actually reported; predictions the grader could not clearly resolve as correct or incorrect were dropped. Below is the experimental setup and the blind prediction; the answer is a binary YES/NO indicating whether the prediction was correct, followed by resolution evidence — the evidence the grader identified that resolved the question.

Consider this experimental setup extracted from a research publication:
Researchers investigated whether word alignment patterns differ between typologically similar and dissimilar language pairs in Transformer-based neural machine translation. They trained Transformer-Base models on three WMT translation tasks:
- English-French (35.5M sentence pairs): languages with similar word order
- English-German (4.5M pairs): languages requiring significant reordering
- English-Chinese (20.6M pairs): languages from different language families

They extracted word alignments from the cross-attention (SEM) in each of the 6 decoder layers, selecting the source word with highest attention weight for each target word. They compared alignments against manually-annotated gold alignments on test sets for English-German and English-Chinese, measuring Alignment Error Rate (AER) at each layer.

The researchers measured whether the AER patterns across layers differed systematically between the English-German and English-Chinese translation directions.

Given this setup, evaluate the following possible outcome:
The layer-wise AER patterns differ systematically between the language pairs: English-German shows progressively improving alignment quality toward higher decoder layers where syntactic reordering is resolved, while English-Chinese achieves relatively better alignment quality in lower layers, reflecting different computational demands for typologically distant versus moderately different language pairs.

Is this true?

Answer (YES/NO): NO